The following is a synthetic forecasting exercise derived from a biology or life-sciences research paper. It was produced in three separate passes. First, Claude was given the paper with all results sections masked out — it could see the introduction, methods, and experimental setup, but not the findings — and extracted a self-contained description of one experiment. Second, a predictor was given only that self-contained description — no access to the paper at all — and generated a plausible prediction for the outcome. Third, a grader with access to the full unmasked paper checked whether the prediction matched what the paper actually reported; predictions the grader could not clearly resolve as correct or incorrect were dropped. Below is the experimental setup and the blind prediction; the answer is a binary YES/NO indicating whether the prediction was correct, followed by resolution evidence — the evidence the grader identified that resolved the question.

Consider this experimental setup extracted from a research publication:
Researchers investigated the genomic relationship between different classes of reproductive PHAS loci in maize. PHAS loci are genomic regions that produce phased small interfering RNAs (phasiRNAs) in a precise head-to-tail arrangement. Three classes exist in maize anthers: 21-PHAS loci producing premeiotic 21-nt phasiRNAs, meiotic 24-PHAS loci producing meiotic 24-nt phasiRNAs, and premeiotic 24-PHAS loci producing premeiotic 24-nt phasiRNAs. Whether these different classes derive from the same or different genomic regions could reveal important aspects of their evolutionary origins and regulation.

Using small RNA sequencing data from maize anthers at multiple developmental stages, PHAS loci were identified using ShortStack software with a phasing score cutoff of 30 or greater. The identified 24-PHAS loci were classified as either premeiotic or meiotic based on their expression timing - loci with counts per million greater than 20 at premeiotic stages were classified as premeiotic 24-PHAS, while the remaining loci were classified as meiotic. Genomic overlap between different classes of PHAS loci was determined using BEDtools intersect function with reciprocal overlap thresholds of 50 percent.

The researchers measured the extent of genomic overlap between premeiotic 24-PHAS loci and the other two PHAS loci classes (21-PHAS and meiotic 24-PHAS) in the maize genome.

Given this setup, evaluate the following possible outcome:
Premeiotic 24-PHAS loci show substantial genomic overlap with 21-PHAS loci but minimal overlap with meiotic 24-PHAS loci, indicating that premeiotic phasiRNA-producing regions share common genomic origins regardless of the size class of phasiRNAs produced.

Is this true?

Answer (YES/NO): NO